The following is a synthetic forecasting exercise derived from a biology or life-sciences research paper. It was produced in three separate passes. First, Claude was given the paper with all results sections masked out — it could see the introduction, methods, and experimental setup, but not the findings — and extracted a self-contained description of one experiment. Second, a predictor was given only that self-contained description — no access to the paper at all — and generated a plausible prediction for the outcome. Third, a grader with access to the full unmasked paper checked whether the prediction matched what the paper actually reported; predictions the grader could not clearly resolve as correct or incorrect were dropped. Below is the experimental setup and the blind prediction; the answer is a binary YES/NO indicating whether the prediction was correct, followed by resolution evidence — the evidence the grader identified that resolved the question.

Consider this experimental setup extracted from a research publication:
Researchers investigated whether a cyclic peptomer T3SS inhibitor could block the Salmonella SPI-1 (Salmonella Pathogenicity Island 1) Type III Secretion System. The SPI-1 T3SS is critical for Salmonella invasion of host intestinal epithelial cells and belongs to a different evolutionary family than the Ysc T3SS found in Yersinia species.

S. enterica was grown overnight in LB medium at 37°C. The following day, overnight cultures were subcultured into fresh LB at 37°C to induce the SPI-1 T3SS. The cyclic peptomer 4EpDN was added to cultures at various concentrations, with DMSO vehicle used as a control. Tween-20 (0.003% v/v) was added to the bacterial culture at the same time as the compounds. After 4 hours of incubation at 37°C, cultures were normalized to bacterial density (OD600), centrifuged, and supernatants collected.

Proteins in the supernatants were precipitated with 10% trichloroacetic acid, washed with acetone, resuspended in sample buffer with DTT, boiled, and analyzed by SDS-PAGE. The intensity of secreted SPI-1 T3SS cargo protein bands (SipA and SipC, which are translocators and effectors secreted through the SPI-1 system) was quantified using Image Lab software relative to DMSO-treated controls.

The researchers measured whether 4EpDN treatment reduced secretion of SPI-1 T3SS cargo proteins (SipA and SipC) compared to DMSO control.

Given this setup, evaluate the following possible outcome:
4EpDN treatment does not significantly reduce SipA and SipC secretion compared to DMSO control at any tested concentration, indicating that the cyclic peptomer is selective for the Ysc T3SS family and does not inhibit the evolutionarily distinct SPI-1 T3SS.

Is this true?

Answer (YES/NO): NO